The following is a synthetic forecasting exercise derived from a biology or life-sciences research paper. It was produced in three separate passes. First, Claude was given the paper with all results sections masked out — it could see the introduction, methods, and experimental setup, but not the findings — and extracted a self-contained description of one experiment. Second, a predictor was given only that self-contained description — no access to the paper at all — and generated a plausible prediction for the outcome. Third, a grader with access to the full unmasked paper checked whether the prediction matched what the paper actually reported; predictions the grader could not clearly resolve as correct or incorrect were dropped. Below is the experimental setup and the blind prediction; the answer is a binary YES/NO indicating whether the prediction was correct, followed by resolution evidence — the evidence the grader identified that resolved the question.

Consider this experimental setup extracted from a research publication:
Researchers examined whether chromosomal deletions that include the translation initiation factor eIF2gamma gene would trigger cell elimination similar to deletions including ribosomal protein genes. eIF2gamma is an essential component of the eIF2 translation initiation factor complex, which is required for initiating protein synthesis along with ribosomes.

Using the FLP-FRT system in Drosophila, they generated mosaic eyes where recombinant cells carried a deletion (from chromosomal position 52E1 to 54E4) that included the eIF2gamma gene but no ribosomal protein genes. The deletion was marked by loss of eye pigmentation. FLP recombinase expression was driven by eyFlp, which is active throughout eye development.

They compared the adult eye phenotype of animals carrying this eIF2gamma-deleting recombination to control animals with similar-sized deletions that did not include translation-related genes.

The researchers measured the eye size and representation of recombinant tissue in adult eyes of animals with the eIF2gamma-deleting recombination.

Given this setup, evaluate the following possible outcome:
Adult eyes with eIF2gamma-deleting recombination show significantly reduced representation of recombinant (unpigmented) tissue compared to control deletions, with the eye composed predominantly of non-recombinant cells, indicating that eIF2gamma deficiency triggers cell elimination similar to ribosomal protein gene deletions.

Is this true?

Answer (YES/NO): YES